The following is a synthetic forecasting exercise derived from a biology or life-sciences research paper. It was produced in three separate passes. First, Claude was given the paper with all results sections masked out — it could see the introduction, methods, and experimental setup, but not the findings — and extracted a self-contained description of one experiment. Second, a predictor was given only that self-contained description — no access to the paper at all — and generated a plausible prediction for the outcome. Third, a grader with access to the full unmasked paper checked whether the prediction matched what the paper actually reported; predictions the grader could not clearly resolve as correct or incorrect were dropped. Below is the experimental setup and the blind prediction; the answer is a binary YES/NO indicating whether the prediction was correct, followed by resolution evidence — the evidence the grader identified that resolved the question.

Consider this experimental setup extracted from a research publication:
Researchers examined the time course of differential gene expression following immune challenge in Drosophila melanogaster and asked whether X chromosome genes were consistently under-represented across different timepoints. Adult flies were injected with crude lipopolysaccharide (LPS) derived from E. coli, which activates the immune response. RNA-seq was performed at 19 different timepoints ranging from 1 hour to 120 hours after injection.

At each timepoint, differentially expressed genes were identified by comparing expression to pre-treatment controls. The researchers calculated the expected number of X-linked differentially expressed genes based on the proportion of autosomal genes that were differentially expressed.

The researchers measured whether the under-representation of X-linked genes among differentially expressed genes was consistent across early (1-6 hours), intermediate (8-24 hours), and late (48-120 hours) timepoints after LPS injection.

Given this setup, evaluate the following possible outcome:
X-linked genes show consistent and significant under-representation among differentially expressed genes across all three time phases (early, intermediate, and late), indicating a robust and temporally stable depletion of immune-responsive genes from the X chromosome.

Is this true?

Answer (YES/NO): YES